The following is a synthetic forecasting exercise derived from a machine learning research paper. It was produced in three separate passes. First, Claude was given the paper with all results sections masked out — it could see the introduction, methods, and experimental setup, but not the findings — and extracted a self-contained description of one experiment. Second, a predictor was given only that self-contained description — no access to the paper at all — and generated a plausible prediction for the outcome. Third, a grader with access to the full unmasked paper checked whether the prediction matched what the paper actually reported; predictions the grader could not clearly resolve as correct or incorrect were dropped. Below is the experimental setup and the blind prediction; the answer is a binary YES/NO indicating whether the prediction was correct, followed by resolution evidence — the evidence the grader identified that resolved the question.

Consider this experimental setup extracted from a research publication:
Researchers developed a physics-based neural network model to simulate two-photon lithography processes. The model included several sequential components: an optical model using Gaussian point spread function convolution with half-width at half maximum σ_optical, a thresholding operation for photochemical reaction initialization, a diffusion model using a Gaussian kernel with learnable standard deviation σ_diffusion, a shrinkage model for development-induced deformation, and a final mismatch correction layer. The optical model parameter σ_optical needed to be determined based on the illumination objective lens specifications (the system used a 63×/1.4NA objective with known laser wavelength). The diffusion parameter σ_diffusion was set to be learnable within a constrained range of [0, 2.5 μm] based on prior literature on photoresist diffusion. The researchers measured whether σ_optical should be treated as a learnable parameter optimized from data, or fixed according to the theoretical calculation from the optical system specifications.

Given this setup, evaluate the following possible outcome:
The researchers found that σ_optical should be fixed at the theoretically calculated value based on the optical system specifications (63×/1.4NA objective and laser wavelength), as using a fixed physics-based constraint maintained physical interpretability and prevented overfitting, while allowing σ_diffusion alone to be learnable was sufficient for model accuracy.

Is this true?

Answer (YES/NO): YES